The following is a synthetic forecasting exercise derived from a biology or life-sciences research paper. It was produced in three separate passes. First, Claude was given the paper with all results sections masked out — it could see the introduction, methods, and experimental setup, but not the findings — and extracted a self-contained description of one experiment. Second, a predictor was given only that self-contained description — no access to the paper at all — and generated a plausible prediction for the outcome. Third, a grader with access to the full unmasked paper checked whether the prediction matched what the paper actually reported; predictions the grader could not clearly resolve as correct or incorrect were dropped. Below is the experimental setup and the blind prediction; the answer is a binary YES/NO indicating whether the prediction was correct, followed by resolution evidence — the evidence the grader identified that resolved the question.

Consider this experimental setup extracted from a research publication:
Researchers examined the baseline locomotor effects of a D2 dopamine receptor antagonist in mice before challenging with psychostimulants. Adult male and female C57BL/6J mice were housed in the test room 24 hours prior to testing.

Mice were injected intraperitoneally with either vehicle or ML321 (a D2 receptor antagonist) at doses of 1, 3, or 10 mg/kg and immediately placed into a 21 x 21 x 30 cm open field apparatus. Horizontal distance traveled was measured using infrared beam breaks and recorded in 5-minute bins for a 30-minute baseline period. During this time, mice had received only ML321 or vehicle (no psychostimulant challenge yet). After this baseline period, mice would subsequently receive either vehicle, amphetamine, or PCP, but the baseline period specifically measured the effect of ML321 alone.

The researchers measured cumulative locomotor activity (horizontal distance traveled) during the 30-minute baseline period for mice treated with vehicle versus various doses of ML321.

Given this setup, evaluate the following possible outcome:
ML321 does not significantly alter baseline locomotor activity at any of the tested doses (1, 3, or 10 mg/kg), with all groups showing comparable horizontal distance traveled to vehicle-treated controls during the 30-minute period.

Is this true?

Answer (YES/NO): YES